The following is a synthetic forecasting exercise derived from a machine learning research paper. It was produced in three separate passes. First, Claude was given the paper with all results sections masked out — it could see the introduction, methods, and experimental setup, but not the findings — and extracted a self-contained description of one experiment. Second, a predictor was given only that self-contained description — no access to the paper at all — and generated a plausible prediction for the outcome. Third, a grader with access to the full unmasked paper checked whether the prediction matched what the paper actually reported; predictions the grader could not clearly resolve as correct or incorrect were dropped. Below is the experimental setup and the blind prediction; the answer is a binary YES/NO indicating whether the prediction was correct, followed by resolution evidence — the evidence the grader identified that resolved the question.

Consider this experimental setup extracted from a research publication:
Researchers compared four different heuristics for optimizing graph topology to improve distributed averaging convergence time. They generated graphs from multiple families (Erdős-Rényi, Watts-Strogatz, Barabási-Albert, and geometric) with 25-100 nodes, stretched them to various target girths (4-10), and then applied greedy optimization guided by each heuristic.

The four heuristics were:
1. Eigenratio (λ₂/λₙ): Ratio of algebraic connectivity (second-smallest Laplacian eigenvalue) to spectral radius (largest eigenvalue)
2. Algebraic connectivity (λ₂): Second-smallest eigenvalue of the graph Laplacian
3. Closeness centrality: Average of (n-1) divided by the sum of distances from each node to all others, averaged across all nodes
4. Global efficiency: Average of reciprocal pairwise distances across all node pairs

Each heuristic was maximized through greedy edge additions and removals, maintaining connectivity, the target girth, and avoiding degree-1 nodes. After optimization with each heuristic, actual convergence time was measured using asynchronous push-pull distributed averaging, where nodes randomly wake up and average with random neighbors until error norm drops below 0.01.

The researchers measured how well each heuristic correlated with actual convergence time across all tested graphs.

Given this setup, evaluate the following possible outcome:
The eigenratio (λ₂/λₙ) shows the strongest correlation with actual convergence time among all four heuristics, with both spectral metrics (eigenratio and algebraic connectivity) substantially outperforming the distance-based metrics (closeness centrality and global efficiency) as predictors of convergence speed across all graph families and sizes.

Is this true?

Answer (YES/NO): NO